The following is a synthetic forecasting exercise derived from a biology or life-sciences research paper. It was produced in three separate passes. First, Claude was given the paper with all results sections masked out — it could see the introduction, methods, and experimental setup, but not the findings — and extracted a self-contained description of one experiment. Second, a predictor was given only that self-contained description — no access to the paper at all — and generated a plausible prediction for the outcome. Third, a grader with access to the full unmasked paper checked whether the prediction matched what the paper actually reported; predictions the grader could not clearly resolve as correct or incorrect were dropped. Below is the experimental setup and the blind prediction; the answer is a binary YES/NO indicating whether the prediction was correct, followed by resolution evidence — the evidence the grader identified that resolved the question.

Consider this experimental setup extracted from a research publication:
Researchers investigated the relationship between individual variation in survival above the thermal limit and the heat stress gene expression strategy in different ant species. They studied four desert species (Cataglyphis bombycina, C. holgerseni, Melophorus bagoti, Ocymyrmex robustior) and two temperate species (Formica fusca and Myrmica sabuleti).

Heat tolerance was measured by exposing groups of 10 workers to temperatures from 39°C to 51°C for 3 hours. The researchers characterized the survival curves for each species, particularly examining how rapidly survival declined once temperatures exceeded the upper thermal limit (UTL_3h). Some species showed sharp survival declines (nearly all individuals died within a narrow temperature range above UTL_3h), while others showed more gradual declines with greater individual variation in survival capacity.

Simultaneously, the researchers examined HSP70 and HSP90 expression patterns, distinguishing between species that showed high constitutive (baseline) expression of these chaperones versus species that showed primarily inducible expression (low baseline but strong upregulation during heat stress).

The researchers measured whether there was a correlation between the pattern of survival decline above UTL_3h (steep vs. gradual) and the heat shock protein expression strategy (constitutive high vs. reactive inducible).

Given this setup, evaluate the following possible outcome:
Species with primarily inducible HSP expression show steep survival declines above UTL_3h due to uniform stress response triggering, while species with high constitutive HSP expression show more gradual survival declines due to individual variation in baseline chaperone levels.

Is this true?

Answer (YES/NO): NO